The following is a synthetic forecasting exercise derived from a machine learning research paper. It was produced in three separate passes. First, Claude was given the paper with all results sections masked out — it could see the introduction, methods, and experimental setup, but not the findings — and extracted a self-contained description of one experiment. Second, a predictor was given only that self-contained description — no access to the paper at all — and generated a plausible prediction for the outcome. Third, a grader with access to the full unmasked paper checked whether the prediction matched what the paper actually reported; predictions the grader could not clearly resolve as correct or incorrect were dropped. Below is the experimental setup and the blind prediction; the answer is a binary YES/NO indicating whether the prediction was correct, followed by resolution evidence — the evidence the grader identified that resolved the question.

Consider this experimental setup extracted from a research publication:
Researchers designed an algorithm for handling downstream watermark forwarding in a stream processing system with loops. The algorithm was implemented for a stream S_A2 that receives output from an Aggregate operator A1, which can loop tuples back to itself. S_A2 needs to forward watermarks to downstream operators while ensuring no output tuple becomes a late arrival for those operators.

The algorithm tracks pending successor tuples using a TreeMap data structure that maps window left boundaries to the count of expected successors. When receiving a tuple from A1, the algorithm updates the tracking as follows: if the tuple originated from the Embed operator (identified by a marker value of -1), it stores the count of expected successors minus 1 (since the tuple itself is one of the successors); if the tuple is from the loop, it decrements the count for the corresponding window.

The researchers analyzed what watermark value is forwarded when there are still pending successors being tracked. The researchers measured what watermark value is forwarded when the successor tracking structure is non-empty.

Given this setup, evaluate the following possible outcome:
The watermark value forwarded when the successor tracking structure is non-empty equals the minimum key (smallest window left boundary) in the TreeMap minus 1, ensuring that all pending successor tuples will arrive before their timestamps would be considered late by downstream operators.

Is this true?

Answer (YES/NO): YES